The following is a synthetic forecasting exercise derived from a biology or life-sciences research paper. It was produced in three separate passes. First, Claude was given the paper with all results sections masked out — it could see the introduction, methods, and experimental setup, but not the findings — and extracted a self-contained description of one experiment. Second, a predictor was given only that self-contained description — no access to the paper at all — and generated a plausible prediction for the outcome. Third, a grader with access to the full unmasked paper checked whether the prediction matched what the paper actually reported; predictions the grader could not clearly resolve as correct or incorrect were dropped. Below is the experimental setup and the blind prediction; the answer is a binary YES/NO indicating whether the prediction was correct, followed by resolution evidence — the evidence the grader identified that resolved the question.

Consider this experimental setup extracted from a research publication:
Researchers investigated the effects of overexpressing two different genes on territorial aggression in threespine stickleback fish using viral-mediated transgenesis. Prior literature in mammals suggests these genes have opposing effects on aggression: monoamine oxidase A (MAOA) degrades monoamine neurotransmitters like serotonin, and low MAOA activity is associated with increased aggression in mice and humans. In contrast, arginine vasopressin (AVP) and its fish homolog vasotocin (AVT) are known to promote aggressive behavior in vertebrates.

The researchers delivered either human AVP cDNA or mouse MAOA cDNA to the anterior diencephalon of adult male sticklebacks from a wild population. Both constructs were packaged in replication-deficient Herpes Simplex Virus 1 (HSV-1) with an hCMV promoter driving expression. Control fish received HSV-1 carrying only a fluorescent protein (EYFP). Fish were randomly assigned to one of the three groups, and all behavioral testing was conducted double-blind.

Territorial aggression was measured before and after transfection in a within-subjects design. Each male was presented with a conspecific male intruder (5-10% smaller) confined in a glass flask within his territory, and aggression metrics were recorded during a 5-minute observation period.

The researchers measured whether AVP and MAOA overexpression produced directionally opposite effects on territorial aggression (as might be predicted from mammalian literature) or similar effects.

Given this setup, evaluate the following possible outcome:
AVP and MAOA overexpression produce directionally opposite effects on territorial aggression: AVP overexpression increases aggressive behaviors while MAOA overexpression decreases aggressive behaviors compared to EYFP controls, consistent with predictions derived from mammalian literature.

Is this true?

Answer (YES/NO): NO